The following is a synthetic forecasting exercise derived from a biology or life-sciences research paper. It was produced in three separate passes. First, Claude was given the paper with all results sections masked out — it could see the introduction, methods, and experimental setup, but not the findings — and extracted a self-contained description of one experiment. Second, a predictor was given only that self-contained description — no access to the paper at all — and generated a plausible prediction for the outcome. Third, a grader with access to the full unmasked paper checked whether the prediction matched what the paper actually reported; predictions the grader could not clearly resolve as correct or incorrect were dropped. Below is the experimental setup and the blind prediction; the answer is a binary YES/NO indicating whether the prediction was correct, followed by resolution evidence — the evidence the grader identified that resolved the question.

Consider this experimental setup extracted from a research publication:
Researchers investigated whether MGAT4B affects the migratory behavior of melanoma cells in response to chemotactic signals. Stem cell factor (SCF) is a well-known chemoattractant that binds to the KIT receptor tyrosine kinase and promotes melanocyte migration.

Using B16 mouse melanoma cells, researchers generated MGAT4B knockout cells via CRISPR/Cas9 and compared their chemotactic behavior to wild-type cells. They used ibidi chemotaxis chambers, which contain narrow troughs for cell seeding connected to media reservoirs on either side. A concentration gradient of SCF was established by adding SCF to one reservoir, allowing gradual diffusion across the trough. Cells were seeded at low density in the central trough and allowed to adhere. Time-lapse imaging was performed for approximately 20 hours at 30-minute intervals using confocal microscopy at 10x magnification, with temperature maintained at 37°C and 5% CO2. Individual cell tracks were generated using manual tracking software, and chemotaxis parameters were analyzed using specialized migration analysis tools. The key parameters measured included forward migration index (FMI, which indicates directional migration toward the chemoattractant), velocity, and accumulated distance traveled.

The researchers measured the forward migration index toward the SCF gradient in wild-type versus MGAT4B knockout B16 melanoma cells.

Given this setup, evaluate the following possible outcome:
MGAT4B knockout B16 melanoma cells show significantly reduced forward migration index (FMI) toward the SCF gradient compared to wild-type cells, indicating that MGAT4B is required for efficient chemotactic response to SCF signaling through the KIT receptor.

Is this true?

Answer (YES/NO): YES